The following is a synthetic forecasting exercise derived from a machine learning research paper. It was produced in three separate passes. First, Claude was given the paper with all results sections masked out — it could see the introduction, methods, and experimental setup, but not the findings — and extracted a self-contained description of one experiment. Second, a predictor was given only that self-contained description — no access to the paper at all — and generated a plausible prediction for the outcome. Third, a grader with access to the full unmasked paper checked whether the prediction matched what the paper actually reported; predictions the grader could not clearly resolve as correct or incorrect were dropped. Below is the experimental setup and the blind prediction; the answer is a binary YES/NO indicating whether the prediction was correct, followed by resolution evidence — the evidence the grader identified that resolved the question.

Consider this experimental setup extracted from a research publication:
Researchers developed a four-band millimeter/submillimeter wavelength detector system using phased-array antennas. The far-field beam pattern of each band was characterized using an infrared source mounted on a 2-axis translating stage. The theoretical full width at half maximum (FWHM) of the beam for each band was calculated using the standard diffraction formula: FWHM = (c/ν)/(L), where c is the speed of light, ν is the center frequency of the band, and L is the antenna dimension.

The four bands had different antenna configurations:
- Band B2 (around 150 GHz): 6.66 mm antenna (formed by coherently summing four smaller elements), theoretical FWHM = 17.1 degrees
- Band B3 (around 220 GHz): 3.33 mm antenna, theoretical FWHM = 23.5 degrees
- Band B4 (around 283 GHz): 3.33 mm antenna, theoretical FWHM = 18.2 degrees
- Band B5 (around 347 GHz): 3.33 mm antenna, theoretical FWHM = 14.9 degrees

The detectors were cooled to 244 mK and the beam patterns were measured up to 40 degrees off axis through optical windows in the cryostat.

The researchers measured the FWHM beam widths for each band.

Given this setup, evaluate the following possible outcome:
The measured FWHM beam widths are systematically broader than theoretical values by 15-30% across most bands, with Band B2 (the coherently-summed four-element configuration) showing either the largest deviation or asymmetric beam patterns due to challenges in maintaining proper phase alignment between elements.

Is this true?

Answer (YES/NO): NO